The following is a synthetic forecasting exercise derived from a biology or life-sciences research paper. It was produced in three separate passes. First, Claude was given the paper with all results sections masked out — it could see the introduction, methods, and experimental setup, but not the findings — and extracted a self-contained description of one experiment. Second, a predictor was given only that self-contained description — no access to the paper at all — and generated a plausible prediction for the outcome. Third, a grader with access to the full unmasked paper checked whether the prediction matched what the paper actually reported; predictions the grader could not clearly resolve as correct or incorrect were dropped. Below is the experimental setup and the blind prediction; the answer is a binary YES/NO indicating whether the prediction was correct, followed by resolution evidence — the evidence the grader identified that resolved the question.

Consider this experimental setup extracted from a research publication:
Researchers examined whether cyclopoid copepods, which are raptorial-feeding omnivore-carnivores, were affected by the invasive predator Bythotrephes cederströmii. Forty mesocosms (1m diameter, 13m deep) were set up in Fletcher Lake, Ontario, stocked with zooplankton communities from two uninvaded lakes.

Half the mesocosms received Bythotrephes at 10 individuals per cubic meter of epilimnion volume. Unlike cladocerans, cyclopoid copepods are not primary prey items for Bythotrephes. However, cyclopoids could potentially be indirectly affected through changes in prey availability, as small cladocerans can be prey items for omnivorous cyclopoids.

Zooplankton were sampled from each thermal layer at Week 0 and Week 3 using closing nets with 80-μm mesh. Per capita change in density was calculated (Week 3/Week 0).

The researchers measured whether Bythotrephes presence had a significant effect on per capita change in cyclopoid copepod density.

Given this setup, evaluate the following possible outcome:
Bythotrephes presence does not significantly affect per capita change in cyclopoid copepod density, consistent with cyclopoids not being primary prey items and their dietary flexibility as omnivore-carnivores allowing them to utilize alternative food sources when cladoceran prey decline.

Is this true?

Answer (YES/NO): NO